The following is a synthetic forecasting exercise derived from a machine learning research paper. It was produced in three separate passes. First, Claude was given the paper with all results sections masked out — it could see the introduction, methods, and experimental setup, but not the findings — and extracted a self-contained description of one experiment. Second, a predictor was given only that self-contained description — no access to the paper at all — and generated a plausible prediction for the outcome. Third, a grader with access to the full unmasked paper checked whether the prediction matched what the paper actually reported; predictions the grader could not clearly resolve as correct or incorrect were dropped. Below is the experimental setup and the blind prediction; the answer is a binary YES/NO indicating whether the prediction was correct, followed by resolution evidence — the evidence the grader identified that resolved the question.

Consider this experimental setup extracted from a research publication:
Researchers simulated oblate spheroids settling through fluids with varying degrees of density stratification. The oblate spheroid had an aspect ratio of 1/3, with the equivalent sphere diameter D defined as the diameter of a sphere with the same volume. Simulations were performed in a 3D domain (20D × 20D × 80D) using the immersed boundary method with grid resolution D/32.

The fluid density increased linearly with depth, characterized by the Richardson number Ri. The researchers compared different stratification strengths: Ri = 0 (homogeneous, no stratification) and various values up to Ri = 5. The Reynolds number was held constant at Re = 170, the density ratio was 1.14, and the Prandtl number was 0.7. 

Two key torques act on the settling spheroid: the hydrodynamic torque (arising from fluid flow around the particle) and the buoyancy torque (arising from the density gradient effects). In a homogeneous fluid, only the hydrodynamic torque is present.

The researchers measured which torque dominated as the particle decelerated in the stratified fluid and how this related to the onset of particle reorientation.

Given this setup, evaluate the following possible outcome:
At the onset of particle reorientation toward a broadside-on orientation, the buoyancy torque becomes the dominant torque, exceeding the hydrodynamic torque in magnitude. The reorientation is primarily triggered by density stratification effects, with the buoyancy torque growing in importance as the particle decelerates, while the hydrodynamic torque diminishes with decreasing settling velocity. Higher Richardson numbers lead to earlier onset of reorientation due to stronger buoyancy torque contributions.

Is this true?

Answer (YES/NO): NO